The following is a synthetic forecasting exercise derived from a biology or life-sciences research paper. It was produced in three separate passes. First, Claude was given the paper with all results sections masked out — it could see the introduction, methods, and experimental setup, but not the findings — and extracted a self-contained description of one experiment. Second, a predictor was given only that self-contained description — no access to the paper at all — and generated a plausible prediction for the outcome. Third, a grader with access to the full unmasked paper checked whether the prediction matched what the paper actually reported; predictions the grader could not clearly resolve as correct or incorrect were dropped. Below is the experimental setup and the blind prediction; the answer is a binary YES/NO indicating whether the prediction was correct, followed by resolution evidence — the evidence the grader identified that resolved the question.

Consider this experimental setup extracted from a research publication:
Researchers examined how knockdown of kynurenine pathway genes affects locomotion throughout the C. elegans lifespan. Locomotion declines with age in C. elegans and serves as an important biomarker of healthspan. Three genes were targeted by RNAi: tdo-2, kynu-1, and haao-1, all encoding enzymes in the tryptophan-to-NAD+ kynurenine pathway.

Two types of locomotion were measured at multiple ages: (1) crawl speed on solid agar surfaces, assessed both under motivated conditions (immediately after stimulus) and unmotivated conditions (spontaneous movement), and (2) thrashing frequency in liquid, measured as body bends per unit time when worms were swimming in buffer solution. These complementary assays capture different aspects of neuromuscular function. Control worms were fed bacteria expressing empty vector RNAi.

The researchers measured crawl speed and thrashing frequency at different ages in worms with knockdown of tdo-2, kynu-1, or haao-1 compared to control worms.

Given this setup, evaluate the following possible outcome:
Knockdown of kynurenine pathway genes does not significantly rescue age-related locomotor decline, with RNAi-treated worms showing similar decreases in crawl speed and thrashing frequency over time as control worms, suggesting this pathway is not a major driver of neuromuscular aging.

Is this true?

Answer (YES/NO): NO